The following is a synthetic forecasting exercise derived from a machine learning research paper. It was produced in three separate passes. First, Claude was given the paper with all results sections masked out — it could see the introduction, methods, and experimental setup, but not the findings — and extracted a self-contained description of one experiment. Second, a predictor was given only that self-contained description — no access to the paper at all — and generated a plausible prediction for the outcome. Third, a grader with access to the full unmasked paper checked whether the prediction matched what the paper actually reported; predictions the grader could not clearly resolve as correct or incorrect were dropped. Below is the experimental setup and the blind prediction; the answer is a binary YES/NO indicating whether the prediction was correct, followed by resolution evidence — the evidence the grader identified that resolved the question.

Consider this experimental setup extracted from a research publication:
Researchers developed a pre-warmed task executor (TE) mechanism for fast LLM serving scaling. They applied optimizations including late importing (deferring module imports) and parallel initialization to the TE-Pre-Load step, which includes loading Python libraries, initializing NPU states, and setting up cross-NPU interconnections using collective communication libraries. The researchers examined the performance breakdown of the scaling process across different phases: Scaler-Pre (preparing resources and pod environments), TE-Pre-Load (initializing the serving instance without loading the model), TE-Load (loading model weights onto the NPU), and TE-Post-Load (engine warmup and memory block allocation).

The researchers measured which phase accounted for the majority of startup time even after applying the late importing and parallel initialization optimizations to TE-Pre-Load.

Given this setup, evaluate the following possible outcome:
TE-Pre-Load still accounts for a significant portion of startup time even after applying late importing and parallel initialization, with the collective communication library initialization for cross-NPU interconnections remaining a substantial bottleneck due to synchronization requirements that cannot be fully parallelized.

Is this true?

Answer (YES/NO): NO